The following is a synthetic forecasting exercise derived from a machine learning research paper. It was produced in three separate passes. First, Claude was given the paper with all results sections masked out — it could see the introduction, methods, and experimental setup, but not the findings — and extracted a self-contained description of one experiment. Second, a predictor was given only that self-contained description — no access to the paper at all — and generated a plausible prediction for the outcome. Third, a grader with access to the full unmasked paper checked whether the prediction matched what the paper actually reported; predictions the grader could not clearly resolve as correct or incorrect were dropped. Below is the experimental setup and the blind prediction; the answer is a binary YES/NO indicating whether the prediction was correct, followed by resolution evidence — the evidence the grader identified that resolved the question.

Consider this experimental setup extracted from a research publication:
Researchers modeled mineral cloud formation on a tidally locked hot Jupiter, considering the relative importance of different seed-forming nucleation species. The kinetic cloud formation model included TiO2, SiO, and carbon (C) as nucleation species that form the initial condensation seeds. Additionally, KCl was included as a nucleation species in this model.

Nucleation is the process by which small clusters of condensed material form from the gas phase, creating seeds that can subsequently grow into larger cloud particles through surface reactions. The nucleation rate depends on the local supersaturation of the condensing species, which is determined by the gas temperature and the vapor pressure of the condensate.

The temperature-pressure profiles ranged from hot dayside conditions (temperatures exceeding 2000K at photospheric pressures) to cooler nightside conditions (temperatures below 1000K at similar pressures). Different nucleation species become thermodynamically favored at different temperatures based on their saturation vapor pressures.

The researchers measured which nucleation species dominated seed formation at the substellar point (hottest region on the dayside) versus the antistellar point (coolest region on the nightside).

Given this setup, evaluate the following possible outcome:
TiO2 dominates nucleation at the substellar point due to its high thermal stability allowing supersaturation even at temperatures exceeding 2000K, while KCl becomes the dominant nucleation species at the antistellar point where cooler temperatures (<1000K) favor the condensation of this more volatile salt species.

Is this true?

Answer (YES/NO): NO